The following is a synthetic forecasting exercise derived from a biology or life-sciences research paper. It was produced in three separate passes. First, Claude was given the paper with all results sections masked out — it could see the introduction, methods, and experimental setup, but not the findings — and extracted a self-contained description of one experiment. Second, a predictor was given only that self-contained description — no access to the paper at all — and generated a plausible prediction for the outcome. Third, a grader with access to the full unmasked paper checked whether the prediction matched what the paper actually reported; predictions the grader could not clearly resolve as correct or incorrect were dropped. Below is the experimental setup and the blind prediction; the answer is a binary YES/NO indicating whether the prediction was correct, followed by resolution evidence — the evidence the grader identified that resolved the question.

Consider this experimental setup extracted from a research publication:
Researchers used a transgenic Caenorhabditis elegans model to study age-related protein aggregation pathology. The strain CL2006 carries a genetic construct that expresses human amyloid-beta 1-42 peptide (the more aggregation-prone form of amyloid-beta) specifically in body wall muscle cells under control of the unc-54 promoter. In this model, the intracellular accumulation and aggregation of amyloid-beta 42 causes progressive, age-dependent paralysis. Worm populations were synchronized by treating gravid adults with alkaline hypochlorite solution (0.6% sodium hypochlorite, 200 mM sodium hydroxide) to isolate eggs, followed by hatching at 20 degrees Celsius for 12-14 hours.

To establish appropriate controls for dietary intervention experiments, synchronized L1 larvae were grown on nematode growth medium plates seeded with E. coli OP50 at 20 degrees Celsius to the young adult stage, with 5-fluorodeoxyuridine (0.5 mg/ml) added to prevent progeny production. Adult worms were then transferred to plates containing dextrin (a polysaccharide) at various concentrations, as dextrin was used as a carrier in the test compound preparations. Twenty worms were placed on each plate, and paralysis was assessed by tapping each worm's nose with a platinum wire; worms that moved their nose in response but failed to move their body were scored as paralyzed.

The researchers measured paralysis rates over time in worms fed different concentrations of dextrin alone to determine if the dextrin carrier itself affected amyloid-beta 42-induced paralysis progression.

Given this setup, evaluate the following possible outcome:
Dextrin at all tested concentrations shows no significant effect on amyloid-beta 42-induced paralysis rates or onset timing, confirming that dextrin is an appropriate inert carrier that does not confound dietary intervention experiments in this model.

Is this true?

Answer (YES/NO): YES